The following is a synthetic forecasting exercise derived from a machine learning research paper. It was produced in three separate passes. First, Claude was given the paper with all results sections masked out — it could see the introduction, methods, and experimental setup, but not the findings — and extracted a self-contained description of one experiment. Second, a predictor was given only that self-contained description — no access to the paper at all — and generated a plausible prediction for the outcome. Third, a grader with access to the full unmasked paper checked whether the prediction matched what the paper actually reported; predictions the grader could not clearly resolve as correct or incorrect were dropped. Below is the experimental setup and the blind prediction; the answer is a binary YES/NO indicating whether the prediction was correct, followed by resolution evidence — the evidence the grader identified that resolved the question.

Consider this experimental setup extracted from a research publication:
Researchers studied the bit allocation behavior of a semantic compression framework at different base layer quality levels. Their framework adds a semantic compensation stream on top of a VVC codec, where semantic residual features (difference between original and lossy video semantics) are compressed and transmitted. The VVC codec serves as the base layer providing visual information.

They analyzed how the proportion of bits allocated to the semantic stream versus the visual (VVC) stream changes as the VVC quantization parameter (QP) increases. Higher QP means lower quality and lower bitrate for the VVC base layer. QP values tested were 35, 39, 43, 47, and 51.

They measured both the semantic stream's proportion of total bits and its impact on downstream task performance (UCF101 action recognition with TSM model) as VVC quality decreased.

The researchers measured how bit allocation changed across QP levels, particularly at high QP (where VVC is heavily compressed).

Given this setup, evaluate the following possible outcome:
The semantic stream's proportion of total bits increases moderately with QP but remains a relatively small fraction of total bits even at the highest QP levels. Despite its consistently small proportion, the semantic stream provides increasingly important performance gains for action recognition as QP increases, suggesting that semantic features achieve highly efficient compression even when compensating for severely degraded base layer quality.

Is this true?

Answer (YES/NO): NO